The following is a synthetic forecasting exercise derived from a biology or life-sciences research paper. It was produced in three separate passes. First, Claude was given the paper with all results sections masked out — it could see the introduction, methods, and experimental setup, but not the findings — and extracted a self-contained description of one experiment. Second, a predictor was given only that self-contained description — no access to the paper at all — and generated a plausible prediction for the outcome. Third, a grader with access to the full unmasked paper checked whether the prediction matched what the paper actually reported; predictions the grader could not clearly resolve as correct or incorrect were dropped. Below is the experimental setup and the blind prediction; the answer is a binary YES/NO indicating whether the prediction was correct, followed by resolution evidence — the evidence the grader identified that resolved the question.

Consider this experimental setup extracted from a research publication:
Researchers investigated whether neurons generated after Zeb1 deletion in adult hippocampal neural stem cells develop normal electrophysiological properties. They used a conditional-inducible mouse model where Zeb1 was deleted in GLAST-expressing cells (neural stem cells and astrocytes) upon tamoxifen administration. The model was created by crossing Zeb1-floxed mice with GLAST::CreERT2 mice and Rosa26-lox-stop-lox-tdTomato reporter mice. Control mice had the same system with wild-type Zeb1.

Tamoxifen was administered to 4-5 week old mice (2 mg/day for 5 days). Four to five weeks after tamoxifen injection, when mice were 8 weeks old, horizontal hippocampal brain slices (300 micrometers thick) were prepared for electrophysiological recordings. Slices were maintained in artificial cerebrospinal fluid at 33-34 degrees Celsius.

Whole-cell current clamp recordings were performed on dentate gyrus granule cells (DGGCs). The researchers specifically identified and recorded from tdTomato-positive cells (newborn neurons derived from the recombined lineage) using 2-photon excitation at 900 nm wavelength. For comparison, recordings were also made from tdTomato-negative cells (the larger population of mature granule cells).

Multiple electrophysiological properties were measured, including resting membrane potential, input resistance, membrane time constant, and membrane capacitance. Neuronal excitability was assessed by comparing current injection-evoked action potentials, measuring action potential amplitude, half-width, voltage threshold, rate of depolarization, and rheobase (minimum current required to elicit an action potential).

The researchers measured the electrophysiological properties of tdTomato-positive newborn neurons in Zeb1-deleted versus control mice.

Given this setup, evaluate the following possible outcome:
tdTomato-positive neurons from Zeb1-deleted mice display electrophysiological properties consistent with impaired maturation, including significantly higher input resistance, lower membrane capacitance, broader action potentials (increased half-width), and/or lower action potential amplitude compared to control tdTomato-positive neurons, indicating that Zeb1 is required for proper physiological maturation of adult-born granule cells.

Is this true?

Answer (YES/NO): NO